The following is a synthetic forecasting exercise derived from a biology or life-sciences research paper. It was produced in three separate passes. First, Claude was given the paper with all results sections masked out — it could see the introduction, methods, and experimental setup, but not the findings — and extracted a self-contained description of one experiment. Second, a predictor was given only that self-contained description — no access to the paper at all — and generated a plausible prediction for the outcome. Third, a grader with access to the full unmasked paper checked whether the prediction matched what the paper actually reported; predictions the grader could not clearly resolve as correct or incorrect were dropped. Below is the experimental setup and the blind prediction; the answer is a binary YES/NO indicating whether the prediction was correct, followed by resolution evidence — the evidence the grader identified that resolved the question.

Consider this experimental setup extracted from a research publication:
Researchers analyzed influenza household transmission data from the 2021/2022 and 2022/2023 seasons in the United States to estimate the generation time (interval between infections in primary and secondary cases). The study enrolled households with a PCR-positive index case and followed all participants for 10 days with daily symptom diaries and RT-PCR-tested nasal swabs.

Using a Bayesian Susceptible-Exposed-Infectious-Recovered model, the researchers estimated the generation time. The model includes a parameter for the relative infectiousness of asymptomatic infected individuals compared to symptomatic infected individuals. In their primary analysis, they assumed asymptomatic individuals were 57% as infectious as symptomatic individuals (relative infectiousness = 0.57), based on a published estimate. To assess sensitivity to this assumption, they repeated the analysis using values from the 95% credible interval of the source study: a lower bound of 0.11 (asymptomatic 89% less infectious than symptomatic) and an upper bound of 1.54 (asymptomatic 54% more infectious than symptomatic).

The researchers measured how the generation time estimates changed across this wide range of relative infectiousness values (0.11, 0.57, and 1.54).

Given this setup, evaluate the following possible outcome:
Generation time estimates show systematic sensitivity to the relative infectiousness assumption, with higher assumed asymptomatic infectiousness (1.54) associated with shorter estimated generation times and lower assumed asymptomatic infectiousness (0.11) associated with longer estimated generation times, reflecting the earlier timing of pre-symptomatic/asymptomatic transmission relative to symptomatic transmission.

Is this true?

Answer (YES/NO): NO